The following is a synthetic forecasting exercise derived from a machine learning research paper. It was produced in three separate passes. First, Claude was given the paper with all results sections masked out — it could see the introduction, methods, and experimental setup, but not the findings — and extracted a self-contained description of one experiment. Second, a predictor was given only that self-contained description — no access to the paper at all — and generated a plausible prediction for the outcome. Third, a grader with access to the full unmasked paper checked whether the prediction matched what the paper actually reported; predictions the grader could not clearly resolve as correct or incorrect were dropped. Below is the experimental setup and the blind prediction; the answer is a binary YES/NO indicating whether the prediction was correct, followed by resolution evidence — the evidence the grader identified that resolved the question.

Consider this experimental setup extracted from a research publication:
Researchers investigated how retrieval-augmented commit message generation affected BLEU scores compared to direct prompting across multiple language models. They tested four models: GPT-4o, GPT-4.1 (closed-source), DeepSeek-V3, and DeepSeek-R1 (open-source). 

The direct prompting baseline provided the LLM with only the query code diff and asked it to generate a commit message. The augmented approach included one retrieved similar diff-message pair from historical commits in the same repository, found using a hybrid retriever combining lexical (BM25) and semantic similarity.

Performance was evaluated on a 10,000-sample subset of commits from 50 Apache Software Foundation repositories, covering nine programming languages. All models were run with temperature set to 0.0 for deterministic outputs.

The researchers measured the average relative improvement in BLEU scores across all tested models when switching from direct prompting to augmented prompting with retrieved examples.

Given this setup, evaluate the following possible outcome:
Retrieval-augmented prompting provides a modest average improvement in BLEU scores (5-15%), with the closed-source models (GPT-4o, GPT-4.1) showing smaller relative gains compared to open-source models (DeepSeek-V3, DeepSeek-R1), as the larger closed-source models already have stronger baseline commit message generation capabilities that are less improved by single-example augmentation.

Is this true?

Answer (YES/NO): NO